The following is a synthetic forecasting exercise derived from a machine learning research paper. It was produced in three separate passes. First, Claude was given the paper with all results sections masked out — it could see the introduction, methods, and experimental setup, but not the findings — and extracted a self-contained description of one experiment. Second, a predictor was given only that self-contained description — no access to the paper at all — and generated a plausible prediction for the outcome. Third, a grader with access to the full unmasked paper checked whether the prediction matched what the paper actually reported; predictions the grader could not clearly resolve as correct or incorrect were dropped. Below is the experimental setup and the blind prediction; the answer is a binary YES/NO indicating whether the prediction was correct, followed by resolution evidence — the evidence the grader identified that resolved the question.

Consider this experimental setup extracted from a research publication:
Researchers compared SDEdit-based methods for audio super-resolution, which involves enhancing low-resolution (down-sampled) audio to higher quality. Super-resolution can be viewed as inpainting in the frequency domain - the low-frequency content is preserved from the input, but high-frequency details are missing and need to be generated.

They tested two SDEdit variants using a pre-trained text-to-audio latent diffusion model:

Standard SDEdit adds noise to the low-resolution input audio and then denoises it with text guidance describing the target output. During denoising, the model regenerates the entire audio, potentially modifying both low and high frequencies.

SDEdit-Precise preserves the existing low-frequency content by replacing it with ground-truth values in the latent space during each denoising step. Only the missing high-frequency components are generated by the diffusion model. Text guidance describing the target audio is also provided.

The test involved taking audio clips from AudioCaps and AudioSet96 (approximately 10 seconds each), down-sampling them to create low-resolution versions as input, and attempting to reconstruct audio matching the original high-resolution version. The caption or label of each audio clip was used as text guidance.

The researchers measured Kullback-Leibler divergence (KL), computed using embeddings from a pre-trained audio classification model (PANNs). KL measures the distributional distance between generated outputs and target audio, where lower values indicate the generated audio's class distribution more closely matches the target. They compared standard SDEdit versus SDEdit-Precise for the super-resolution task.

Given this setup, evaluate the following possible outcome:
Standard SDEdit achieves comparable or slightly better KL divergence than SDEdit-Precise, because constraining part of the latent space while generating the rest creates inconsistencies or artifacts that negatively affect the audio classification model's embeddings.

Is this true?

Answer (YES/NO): NO